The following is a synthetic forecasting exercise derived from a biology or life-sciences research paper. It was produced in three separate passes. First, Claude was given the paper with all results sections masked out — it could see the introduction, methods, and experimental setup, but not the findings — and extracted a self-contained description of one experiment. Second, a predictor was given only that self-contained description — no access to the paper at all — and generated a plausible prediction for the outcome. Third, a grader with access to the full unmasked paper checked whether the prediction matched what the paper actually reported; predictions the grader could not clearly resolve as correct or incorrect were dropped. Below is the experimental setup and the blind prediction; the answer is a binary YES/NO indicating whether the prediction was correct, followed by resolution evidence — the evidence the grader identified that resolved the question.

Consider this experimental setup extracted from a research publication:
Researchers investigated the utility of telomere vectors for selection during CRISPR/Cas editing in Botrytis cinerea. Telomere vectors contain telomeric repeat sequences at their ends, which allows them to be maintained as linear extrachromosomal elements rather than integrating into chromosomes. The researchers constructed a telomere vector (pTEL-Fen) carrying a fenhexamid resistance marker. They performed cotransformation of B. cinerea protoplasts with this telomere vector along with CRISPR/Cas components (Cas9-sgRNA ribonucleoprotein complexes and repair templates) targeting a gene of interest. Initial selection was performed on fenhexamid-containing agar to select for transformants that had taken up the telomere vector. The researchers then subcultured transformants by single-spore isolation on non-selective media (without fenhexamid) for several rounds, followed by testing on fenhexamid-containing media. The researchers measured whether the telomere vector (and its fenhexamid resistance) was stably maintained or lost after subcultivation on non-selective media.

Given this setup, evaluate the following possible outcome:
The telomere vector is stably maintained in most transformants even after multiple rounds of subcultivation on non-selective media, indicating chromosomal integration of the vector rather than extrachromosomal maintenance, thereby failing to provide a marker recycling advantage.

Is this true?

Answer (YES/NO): NO